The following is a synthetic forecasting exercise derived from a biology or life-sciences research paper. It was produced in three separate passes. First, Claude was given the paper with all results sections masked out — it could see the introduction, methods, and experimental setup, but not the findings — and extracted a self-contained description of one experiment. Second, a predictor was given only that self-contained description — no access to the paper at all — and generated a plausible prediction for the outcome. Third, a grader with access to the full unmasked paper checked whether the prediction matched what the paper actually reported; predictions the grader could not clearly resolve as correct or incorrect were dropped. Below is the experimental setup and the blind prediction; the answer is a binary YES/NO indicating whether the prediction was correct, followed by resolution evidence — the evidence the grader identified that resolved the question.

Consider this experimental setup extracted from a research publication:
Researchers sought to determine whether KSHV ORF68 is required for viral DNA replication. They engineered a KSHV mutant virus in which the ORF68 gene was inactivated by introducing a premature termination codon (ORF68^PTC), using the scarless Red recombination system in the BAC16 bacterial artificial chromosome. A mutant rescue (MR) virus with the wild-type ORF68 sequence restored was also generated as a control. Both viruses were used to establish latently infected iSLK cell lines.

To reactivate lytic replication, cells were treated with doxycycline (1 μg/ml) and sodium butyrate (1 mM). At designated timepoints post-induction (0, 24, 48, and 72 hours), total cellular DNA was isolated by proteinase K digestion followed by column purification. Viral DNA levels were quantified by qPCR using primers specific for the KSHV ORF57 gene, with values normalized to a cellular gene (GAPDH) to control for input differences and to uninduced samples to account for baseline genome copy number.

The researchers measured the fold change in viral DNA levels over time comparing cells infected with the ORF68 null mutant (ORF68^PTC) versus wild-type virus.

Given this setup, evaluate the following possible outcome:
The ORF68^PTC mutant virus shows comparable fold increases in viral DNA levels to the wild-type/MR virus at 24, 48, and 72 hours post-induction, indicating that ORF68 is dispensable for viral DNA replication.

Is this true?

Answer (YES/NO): YES